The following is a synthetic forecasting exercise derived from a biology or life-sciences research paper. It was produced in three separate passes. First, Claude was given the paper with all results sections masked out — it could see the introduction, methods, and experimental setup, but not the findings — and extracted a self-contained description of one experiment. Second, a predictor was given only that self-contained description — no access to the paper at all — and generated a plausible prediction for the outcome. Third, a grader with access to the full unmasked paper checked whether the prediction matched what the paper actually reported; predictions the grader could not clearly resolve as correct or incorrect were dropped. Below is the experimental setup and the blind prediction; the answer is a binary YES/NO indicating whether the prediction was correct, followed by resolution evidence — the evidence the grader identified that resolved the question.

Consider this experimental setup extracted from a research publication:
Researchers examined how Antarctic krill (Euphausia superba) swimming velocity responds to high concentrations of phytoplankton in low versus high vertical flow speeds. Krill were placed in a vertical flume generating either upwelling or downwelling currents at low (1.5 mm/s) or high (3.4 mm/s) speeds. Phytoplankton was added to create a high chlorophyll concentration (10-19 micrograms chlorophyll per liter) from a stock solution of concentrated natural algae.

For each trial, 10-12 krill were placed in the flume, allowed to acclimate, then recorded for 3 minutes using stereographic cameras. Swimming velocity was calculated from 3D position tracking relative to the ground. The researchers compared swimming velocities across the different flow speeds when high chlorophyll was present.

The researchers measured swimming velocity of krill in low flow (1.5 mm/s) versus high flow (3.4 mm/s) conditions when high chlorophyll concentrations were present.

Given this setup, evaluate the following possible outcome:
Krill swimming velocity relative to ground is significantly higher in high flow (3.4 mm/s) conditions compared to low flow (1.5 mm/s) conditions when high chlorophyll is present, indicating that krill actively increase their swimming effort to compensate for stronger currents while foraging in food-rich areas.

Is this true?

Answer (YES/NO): NO